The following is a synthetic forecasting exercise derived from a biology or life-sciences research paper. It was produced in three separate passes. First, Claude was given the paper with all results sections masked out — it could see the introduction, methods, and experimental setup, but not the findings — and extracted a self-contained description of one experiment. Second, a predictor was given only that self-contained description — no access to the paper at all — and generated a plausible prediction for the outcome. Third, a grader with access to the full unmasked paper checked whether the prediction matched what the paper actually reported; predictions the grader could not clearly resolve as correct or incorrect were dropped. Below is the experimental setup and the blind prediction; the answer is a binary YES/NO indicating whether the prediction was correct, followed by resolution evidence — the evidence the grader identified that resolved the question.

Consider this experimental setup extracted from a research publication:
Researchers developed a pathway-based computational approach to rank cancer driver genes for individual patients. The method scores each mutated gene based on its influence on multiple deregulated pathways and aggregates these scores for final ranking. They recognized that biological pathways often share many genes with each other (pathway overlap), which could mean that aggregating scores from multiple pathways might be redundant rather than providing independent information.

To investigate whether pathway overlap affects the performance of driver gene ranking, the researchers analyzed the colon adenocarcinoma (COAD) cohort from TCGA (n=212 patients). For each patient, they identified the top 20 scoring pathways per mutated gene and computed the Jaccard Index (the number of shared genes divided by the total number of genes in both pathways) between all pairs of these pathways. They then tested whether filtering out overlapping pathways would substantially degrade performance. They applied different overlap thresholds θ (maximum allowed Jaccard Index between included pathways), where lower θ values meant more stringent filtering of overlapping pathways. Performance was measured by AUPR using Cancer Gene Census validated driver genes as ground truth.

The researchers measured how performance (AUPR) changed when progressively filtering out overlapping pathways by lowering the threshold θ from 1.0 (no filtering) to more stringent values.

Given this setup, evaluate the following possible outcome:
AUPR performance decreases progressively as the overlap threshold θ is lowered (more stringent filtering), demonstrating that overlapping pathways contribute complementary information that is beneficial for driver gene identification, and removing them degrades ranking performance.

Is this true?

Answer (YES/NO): NO